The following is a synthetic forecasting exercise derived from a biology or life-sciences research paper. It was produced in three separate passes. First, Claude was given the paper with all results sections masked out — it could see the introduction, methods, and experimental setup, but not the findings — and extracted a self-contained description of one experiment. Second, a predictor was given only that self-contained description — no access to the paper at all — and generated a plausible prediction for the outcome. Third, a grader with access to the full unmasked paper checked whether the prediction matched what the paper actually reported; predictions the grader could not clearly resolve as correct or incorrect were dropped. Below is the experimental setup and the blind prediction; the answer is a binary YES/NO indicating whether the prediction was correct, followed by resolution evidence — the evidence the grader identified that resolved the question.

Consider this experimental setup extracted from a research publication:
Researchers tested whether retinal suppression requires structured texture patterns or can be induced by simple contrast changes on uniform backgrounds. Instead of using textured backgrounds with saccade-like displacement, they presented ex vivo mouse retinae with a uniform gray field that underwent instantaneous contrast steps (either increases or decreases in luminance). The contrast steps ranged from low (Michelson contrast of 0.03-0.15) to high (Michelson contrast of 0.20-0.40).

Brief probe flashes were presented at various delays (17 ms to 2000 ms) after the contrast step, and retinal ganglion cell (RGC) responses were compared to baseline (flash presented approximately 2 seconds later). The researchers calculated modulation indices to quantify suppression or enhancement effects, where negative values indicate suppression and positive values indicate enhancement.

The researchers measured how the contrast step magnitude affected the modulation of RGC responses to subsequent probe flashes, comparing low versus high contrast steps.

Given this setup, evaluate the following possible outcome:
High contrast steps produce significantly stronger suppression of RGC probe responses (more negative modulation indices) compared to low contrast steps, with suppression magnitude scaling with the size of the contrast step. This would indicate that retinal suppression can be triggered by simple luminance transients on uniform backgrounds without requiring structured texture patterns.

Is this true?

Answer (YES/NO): YES